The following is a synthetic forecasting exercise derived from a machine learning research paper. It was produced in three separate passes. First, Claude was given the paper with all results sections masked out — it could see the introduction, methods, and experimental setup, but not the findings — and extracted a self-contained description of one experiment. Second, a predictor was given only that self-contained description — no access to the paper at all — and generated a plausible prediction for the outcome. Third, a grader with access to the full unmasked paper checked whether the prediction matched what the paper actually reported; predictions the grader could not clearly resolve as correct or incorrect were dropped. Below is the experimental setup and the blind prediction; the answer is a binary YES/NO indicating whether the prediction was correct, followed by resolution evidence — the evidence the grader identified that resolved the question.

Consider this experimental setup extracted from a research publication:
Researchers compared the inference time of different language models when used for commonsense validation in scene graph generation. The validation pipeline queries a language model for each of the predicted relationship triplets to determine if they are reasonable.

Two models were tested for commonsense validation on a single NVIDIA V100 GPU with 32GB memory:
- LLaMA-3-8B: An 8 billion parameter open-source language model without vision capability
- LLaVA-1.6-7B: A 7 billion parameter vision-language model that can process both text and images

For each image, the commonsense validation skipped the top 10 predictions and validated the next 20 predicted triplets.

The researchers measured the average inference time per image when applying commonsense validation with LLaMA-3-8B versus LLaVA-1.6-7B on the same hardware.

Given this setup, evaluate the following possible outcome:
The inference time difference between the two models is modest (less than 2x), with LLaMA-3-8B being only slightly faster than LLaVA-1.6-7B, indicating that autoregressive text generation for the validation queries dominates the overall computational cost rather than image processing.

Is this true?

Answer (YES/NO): YES